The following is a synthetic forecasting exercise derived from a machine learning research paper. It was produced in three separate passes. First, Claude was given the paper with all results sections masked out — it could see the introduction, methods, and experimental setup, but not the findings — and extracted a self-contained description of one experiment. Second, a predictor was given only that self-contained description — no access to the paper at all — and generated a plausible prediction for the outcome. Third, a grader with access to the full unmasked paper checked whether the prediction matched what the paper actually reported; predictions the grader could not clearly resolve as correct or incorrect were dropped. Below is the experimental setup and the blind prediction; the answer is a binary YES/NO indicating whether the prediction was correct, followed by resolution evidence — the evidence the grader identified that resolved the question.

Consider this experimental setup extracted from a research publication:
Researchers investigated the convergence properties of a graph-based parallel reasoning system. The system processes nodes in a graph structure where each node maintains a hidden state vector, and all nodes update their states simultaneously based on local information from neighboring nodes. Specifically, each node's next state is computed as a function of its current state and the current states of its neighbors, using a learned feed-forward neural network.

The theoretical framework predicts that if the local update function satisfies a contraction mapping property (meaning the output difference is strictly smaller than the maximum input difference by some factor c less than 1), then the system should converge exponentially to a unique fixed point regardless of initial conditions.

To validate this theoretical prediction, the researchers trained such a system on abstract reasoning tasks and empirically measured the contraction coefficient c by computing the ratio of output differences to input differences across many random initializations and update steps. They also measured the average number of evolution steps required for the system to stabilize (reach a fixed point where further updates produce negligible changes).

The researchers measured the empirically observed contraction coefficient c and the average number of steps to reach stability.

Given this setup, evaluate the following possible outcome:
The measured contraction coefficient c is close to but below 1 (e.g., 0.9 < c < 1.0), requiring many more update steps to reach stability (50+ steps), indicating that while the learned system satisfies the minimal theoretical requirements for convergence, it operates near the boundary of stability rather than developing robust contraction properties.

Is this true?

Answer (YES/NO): NO